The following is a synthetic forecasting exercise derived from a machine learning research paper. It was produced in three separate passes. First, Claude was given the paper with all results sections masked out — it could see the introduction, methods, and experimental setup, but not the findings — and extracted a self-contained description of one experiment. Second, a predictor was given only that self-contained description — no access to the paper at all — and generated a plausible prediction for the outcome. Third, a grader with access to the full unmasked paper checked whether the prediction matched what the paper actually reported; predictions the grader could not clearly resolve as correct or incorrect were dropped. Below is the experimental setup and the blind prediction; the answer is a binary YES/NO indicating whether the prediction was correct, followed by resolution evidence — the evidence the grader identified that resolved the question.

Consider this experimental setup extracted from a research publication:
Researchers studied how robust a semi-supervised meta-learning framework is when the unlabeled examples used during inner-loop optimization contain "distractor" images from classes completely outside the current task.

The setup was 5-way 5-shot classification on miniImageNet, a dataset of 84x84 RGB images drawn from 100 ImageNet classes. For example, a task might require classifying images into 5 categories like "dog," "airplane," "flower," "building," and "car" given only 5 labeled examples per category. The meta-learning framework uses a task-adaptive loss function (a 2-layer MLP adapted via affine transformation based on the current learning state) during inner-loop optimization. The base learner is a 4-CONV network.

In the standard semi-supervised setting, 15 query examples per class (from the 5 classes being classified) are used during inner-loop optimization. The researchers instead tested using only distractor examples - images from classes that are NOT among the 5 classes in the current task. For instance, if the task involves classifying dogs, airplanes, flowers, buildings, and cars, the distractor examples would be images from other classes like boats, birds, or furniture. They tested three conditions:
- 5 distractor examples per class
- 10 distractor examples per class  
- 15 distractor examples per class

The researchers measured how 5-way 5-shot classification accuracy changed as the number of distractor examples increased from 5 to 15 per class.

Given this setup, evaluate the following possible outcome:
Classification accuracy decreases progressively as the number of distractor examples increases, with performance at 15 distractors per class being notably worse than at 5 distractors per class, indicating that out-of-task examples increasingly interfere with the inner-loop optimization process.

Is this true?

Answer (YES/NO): NO